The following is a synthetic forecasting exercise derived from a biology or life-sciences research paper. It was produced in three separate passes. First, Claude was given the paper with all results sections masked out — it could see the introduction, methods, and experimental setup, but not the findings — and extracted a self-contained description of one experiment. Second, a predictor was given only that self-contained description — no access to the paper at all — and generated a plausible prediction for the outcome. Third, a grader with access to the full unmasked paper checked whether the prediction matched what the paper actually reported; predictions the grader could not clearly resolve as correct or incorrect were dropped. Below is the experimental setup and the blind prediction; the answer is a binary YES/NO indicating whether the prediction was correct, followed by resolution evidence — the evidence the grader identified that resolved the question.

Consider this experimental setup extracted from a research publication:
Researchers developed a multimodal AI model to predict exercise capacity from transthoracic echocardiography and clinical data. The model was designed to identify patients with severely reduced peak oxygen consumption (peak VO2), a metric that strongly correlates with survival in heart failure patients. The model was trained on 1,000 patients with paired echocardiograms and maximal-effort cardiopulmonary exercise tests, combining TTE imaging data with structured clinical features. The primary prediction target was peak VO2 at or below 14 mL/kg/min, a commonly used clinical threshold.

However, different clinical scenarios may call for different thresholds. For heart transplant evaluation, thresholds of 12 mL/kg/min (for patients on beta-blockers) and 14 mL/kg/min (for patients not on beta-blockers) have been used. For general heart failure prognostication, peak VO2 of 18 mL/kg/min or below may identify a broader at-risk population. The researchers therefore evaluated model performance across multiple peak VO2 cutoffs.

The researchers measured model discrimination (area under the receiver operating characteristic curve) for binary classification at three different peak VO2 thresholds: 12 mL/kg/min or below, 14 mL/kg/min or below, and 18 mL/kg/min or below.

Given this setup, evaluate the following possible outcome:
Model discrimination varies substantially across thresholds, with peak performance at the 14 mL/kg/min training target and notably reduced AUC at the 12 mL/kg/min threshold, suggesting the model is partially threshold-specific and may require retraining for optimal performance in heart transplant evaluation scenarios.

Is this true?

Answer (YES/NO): NO